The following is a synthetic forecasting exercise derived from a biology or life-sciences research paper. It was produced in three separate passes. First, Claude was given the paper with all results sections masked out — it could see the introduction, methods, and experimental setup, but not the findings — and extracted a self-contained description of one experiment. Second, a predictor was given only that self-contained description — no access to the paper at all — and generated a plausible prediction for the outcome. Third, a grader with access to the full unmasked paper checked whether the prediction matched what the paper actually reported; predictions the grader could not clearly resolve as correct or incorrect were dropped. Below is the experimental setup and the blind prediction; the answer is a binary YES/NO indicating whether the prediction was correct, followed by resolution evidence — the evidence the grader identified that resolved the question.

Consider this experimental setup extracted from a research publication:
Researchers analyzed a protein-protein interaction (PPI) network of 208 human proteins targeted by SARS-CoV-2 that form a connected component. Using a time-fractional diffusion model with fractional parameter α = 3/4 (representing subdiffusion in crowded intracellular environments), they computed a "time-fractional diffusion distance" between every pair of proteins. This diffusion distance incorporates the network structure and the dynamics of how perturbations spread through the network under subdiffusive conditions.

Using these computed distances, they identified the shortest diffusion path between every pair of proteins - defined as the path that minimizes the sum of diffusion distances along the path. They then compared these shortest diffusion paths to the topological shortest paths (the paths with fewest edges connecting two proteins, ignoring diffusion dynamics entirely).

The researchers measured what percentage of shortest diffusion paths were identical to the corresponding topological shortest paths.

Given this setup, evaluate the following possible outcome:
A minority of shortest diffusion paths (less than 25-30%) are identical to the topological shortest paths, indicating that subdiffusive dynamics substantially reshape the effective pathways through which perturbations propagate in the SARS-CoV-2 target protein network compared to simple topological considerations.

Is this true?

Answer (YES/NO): NO